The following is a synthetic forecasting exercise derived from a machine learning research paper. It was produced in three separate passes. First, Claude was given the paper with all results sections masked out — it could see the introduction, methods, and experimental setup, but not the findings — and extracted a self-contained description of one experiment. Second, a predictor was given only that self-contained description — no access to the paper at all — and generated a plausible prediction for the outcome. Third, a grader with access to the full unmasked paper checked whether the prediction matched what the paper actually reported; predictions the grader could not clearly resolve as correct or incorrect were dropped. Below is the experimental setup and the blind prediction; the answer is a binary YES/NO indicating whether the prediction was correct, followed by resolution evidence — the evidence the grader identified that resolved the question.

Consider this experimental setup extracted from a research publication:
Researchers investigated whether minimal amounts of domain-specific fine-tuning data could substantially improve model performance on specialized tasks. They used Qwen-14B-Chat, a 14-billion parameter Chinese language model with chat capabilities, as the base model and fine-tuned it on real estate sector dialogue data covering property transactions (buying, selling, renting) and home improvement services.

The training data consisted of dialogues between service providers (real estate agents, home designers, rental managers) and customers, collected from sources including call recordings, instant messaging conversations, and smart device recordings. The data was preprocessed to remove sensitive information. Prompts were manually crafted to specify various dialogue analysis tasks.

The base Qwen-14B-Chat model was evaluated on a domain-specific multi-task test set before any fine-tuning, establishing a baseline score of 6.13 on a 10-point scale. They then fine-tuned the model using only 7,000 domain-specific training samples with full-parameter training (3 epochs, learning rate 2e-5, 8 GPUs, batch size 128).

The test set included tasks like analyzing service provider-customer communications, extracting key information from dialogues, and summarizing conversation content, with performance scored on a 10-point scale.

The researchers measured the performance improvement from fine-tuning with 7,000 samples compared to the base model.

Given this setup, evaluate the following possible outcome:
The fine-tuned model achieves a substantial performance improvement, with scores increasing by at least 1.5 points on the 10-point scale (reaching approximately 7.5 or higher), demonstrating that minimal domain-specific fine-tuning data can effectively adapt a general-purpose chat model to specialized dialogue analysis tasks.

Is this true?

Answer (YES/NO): NO